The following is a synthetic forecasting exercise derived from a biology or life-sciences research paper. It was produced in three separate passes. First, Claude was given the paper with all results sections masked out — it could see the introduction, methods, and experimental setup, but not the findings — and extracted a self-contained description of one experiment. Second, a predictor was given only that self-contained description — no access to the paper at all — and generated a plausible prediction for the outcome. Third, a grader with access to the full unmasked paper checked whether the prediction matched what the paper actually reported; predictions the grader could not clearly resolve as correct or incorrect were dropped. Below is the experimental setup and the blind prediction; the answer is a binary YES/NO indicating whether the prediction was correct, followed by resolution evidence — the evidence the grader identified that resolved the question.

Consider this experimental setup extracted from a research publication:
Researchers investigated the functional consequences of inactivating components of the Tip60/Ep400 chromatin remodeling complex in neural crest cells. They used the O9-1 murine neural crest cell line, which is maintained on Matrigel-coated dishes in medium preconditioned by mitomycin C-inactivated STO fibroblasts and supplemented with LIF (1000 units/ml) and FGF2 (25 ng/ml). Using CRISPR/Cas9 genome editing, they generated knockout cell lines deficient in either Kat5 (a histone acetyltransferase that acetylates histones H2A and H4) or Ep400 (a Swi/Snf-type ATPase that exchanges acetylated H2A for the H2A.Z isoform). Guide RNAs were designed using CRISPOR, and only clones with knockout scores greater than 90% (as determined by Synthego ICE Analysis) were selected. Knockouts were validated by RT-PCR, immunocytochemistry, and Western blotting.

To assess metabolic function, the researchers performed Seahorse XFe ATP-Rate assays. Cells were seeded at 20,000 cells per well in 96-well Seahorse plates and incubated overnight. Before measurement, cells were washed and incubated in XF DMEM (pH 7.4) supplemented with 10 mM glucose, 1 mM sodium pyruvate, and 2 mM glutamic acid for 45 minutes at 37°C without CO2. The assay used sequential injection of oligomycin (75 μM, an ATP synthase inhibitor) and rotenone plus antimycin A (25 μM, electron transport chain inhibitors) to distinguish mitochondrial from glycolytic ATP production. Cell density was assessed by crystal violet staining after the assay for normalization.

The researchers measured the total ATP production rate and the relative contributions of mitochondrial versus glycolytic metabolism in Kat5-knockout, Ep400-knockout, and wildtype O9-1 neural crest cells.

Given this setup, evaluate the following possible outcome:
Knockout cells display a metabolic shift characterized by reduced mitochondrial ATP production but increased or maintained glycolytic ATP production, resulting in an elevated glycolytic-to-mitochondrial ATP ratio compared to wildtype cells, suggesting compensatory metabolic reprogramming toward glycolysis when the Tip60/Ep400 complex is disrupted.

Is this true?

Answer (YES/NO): NO